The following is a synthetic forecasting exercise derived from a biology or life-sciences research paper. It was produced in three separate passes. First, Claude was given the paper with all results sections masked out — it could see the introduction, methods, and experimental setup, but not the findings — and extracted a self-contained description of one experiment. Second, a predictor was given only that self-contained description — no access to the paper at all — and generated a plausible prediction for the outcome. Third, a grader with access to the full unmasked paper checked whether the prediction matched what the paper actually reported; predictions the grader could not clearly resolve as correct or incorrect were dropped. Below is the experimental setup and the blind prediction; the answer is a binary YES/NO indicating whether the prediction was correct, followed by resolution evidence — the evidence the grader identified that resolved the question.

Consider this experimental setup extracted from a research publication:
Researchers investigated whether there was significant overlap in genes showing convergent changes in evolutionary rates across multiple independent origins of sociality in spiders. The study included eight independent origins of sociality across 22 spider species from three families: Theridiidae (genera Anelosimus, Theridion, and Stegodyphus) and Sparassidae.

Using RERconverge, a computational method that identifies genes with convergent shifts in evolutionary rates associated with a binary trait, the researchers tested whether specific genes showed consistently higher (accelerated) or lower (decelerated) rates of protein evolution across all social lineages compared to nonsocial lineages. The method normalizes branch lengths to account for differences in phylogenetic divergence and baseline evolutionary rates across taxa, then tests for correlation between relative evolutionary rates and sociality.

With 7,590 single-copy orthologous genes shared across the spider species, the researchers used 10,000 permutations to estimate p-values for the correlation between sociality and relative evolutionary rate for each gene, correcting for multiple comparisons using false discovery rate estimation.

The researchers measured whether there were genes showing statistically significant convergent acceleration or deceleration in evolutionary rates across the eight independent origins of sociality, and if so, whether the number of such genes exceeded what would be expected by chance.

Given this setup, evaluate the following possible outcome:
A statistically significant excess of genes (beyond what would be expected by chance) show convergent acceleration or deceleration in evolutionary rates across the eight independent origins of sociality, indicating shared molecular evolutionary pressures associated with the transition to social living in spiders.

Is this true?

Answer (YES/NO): YES